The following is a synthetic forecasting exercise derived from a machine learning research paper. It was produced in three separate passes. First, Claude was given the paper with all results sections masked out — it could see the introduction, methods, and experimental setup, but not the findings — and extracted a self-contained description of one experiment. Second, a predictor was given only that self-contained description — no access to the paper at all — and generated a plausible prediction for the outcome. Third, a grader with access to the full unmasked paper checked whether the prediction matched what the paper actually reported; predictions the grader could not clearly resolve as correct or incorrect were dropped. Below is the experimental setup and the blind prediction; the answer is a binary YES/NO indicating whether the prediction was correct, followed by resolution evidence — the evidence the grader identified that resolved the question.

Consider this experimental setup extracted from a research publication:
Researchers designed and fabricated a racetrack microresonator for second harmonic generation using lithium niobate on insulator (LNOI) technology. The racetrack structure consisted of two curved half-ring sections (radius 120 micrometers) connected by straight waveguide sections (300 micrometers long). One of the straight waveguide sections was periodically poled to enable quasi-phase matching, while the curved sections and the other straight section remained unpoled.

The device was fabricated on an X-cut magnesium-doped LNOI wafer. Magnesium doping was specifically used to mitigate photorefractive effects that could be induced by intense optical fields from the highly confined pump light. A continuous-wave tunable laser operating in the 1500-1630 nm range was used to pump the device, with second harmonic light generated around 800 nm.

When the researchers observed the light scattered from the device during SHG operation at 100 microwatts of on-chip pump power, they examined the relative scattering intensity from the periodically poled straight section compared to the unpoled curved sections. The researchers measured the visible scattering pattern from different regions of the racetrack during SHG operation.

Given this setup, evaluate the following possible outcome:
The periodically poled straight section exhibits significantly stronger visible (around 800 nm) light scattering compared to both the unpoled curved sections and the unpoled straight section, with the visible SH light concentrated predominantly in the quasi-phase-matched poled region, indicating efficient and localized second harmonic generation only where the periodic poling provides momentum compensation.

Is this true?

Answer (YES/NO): NO